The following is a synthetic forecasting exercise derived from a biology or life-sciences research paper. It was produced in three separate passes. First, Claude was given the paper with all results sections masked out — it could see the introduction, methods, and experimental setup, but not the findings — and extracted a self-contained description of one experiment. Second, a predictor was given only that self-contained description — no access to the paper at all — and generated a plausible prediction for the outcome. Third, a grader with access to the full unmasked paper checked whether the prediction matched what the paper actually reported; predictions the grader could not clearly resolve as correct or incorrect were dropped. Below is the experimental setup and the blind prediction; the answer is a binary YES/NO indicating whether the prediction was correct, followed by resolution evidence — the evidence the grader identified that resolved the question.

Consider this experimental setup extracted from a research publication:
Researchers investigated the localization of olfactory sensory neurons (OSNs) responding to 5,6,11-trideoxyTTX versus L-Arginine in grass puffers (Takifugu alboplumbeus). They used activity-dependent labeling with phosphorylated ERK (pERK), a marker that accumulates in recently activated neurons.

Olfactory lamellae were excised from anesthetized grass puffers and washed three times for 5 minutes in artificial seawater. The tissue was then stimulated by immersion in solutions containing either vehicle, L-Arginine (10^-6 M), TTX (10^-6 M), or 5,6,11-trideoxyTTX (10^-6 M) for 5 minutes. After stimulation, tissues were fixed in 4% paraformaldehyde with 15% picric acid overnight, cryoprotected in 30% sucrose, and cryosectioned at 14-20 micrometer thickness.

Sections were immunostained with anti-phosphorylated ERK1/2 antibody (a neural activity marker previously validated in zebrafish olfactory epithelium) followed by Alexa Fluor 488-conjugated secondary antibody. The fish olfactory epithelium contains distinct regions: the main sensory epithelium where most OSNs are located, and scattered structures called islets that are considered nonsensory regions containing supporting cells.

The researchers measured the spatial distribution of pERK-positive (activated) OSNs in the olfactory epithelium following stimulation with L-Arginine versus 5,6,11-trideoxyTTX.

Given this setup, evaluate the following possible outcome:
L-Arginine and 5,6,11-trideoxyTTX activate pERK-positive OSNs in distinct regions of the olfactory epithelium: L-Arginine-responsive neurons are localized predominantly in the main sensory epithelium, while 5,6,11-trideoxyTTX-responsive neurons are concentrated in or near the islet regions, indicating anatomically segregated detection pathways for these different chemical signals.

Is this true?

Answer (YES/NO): YES